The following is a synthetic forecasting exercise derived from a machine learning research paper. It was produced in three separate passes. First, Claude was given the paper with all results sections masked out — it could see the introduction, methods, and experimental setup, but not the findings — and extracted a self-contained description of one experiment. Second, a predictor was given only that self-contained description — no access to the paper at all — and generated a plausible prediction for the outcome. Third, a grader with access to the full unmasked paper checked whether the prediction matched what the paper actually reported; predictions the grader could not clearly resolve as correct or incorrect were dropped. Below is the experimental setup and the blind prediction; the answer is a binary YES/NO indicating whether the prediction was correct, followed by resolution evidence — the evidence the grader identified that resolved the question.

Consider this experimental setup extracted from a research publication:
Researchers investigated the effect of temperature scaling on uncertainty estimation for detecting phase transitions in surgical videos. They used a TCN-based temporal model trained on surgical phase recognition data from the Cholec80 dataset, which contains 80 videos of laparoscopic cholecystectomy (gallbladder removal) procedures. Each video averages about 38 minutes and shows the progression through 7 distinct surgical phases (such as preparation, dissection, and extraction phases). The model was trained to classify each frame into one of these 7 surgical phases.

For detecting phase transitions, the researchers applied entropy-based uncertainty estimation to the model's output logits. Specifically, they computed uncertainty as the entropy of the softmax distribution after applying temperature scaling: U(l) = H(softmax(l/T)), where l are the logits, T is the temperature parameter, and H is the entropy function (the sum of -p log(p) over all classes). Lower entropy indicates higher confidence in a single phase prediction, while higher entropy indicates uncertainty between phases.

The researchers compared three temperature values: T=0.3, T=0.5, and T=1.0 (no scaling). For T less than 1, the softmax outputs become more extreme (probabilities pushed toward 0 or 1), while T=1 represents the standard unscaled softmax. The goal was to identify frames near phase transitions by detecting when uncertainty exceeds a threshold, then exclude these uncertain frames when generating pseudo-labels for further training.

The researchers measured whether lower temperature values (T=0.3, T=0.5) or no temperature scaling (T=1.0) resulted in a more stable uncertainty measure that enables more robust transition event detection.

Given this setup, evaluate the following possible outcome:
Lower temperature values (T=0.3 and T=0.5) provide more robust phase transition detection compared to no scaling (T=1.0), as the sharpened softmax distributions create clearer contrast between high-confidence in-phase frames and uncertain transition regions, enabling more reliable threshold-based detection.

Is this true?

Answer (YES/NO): YES